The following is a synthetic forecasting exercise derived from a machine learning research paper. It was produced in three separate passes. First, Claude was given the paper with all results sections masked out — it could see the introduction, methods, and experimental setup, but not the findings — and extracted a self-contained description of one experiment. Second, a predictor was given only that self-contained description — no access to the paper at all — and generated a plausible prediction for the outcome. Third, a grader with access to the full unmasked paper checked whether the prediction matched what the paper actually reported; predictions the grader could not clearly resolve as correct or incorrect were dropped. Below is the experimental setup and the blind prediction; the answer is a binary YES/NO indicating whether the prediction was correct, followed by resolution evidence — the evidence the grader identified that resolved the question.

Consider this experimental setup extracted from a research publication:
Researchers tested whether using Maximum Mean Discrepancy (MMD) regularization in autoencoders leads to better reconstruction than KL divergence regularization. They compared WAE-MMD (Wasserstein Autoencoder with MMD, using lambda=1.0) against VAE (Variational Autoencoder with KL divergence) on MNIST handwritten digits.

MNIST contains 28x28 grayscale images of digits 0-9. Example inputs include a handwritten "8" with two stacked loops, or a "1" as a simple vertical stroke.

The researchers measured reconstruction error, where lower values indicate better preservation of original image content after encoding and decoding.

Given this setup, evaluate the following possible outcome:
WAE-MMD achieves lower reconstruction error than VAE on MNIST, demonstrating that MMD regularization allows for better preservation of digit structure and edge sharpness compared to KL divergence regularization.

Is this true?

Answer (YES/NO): YES